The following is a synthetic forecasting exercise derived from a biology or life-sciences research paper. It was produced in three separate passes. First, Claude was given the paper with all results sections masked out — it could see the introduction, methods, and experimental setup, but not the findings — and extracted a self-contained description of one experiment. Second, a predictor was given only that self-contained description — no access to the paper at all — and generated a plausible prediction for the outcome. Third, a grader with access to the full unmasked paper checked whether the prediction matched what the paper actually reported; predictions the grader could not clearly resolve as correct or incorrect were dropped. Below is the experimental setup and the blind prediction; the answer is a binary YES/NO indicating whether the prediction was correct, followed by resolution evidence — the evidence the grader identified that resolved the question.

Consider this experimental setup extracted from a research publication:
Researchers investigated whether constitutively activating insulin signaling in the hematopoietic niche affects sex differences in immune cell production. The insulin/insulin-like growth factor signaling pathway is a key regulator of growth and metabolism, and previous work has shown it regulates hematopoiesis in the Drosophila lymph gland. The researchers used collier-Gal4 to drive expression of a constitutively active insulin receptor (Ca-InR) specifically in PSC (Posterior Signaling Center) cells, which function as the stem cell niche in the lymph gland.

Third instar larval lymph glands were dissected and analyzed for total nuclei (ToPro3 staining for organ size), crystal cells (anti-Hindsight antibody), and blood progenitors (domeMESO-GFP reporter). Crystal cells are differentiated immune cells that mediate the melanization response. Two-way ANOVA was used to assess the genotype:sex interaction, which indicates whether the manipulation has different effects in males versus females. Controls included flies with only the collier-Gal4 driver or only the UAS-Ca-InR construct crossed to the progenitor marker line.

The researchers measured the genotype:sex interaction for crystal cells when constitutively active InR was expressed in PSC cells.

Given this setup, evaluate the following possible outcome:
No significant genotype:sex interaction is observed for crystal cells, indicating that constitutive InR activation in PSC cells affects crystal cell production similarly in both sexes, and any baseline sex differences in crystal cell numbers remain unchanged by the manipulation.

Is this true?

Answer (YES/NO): NO